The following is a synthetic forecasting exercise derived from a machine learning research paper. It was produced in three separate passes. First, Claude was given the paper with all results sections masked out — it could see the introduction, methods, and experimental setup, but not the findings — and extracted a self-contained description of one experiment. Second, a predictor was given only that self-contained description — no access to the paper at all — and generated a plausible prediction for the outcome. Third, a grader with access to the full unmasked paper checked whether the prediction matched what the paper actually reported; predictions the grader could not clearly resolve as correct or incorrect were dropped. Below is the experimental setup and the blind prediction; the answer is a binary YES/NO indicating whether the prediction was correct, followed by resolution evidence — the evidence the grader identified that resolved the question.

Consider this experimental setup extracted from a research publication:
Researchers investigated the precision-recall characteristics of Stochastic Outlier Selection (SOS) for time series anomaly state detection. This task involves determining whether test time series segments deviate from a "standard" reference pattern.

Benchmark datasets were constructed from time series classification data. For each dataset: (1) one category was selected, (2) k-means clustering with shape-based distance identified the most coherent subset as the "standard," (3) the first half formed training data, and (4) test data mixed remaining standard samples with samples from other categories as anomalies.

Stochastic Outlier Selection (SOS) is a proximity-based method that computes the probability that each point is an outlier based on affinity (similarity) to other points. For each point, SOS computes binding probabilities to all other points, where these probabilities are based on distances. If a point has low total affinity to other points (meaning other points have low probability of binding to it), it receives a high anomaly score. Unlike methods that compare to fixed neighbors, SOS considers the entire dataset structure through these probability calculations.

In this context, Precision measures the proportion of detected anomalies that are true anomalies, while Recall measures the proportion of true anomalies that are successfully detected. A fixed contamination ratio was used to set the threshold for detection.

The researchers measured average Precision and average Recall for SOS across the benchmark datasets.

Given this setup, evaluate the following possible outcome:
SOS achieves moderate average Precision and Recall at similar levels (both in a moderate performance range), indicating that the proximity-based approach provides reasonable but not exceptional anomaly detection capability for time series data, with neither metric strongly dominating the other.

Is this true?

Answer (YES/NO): NO